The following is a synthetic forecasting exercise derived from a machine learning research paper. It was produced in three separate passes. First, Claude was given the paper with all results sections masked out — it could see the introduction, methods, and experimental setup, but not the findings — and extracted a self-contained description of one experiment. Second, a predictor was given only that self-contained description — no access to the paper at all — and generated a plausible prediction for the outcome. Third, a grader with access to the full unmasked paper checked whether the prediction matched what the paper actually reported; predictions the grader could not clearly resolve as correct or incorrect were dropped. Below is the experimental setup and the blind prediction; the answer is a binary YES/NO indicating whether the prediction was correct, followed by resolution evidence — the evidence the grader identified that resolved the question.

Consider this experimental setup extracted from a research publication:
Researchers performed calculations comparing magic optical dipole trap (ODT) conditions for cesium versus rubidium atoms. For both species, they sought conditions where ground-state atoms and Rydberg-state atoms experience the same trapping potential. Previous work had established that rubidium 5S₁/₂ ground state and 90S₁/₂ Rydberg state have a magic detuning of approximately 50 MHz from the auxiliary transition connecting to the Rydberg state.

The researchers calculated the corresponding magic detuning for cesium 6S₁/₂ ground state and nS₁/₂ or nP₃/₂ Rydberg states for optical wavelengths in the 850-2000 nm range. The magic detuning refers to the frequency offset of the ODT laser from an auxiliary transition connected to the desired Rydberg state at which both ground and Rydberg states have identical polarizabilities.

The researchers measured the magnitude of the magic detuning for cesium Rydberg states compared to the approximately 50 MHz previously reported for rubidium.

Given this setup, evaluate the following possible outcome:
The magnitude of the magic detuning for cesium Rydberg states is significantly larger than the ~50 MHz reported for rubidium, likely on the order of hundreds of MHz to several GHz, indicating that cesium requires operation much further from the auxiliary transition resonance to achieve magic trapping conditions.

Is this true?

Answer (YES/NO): YES